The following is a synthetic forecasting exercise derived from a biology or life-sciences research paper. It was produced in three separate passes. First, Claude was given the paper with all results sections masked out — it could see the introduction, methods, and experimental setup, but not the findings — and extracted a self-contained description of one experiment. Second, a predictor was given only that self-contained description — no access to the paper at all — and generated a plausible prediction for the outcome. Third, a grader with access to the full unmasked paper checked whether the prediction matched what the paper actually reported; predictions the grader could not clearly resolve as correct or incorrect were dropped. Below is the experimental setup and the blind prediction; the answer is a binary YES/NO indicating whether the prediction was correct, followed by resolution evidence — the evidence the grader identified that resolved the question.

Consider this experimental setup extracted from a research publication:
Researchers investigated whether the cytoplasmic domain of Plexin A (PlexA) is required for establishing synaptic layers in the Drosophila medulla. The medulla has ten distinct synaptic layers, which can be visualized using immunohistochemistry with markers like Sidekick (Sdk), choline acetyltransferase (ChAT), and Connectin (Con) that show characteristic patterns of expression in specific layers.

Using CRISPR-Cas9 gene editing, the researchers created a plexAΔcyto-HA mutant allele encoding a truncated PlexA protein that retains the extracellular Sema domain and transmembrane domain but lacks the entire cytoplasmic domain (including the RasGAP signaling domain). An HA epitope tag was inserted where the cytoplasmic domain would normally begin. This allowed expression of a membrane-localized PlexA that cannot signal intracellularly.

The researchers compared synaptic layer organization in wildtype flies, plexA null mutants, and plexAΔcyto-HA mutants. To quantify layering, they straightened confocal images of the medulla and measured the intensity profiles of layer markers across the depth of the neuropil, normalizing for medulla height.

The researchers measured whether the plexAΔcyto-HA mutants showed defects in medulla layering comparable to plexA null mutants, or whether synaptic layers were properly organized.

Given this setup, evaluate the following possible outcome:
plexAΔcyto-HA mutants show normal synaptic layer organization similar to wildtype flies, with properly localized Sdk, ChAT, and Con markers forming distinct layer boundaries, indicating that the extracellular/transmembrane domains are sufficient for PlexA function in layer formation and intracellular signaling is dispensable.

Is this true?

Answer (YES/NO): YES